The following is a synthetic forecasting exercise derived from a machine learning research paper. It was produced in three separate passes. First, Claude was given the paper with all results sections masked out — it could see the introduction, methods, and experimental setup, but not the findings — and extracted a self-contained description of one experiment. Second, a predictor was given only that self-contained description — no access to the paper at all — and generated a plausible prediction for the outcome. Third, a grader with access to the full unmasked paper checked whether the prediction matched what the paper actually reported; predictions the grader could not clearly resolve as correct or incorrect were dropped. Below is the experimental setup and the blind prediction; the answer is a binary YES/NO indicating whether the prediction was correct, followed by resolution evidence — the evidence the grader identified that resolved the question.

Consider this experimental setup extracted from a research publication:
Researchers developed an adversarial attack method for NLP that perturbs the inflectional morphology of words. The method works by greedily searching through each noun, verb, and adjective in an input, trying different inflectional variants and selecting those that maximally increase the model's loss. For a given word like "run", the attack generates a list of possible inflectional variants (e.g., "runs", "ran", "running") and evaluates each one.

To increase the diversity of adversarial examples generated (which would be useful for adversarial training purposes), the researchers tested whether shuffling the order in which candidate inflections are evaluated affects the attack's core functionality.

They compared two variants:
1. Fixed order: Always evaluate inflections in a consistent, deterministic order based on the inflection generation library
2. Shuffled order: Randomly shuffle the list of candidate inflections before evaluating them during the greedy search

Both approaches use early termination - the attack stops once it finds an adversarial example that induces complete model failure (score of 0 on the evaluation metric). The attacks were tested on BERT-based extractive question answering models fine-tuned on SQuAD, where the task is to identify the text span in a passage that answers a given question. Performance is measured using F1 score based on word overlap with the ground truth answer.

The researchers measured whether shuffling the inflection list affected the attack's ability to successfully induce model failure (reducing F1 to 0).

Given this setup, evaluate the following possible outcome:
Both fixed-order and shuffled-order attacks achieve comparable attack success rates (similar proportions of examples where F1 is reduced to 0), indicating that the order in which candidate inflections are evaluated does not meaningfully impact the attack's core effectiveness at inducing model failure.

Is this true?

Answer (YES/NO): YES